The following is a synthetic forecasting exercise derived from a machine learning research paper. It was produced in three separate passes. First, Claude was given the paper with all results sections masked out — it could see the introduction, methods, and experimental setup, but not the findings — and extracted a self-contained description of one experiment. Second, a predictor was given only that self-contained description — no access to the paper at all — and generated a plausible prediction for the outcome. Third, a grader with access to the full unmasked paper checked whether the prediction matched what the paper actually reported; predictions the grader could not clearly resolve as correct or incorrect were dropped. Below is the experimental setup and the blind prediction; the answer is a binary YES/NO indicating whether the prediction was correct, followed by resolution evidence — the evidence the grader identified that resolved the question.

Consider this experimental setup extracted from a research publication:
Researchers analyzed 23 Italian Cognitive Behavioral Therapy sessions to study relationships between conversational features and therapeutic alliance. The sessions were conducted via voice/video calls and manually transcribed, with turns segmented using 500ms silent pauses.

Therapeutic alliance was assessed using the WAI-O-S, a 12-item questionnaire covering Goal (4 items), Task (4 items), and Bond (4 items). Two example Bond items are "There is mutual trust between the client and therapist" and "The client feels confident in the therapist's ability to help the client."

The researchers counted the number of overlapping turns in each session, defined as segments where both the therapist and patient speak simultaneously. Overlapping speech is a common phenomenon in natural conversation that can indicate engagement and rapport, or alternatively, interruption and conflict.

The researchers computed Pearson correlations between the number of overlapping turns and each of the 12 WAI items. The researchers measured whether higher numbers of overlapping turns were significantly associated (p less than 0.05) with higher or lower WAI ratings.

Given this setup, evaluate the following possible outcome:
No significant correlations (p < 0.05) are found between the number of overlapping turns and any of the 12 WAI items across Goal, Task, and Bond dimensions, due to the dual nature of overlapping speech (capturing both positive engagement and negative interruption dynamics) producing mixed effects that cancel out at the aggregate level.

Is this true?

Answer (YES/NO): NO